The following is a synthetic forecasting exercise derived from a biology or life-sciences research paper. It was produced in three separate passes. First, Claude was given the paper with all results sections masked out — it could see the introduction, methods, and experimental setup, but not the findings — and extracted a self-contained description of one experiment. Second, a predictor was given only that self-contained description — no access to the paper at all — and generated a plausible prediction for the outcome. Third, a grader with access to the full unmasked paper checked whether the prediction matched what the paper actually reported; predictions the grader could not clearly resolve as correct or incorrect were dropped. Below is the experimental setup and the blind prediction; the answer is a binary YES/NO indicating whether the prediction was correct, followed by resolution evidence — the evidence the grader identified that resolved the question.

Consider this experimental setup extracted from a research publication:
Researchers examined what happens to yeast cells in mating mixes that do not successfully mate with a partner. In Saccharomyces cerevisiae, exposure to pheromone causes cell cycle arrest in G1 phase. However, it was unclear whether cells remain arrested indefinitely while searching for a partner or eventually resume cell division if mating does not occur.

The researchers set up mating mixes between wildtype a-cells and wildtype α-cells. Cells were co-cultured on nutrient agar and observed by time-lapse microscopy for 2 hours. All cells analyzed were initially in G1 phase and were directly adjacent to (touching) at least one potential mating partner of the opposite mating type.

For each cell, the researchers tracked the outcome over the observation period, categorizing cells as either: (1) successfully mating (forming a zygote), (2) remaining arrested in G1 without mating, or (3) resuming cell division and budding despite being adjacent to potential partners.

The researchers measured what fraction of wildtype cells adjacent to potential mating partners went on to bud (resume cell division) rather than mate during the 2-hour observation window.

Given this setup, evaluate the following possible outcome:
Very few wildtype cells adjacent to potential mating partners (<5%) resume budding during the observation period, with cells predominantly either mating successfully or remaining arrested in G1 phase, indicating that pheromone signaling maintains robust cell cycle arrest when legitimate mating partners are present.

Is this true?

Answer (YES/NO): NO